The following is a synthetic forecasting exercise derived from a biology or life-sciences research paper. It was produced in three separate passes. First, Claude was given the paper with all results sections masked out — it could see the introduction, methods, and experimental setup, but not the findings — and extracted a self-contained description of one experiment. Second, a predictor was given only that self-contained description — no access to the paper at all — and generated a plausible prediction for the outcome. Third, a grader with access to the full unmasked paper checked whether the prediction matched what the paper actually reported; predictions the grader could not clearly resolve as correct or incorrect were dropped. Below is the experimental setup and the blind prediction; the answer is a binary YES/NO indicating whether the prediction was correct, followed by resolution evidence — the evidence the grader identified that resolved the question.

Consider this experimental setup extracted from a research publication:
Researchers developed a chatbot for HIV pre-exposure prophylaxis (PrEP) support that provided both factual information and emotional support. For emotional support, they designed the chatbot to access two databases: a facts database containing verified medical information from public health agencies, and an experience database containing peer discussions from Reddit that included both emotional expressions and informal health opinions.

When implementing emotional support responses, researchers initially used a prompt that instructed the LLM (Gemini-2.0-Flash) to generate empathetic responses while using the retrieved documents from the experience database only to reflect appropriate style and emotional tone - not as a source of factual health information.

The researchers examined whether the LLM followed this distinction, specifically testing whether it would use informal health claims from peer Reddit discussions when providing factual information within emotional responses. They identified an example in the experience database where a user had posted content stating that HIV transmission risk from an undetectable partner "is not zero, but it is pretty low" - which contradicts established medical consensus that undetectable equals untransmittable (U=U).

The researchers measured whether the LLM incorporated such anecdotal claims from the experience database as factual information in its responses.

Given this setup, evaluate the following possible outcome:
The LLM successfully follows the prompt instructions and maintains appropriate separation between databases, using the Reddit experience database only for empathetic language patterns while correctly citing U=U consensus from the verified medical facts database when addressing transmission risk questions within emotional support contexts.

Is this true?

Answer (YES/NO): NO